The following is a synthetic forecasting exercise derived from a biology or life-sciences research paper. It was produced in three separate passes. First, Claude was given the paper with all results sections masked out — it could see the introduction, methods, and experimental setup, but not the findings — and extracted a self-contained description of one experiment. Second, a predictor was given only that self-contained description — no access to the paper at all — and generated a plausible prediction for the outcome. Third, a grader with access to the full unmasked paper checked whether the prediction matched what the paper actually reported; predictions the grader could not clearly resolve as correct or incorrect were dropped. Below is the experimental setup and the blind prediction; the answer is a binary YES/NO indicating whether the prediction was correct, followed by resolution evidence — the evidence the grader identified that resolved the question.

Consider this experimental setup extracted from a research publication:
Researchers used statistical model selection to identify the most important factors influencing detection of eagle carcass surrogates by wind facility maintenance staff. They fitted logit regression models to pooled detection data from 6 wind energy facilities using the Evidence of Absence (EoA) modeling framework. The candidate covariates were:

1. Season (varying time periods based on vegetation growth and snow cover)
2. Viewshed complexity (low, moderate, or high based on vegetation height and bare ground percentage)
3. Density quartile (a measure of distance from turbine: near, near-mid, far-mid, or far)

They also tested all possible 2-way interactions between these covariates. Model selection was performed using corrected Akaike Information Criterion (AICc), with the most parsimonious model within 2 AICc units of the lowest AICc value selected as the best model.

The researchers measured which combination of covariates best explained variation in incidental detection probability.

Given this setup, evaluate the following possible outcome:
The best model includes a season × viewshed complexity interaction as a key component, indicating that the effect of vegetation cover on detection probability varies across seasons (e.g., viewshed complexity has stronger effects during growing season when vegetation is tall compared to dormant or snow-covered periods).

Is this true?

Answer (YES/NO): NO